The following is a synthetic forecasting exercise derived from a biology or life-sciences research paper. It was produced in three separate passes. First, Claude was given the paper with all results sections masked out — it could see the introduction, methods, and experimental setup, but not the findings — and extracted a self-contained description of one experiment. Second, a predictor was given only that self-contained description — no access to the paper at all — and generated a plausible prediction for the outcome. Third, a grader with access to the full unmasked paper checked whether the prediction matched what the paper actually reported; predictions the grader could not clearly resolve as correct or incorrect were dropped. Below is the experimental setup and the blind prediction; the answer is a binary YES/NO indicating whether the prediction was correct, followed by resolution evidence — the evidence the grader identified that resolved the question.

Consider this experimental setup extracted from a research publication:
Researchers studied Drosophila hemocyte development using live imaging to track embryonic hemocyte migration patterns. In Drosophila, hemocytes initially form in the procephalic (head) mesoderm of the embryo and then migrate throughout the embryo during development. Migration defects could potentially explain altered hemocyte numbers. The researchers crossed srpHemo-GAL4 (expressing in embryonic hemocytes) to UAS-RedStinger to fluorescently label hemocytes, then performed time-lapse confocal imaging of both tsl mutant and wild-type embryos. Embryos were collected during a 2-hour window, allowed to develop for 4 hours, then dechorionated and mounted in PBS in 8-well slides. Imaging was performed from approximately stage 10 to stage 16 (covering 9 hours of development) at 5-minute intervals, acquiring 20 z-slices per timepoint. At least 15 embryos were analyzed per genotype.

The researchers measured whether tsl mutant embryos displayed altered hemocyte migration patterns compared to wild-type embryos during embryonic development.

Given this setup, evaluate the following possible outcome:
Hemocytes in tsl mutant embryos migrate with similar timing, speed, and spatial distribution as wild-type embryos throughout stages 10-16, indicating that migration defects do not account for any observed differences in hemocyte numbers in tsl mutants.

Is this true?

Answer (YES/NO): YES